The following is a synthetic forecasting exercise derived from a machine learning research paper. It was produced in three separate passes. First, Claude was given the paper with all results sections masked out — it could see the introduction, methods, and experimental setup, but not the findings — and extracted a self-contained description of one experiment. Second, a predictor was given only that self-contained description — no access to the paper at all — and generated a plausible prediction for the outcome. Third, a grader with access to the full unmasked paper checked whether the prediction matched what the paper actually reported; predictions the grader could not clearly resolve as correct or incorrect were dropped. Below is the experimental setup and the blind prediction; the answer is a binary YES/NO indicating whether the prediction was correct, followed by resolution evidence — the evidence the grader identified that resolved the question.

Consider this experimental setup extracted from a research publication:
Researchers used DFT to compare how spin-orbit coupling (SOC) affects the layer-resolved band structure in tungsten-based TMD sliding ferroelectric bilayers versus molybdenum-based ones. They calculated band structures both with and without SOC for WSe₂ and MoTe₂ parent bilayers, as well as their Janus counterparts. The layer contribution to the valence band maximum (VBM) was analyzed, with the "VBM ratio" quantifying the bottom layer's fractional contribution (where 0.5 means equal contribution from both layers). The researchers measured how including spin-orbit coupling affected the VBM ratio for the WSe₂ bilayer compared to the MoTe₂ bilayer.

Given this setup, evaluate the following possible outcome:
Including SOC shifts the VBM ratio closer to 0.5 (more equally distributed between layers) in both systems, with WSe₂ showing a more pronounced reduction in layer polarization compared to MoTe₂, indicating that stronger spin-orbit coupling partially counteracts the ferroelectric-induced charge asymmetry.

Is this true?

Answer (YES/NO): NO